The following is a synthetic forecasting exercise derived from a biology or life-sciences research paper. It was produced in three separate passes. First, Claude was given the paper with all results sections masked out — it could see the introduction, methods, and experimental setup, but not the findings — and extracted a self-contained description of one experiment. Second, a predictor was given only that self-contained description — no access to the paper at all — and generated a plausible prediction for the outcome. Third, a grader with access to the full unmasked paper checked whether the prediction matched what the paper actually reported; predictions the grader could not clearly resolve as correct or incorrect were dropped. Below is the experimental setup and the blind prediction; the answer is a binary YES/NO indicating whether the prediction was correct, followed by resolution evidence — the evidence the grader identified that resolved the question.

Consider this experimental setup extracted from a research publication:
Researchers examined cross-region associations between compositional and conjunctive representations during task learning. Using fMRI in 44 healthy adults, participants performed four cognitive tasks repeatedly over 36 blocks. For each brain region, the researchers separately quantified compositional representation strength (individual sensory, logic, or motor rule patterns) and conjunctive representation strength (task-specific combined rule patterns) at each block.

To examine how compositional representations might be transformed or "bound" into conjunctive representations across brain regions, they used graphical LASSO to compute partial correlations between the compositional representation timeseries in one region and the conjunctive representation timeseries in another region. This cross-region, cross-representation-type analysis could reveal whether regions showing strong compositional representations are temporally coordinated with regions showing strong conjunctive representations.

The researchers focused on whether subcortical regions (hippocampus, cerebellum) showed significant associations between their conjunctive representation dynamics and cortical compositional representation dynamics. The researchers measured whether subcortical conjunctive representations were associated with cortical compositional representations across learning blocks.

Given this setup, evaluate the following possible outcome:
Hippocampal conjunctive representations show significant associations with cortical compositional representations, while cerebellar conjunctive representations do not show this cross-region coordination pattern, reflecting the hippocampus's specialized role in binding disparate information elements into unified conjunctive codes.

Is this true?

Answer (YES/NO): NO